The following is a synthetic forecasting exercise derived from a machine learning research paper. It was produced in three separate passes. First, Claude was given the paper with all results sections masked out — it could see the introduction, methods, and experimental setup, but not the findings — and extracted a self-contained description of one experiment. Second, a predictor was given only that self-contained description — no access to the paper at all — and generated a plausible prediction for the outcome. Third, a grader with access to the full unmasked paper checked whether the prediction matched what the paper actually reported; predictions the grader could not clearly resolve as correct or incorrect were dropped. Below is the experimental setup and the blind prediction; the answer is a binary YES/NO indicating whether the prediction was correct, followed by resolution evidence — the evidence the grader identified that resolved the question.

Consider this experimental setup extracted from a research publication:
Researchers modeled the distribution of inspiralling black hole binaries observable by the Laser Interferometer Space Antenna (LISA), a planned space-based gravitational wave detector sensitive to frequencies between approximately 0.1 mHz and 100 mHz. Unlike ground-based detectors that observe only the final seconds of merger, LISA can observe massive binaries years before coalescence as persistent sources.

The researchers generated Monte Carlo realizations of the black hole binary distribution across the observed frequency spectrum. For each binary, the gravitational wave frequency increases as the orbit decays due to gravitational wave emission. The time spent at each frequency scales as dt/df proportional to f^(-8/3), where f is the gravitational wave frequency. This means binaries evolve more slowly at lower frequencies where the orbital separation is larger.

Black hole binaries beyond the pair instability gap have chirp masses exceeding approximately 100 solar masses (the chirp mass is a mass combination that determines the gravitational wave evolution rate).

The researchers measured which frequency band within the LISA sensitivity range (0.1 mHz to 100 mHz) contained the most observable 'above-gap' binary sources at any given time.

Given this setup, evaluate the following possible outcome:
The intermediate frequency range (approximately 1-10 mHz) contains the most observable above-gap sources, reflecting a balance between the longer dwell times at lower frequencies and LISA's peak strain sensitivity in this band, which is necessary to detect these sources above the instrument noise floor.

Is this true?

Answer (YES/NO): YES